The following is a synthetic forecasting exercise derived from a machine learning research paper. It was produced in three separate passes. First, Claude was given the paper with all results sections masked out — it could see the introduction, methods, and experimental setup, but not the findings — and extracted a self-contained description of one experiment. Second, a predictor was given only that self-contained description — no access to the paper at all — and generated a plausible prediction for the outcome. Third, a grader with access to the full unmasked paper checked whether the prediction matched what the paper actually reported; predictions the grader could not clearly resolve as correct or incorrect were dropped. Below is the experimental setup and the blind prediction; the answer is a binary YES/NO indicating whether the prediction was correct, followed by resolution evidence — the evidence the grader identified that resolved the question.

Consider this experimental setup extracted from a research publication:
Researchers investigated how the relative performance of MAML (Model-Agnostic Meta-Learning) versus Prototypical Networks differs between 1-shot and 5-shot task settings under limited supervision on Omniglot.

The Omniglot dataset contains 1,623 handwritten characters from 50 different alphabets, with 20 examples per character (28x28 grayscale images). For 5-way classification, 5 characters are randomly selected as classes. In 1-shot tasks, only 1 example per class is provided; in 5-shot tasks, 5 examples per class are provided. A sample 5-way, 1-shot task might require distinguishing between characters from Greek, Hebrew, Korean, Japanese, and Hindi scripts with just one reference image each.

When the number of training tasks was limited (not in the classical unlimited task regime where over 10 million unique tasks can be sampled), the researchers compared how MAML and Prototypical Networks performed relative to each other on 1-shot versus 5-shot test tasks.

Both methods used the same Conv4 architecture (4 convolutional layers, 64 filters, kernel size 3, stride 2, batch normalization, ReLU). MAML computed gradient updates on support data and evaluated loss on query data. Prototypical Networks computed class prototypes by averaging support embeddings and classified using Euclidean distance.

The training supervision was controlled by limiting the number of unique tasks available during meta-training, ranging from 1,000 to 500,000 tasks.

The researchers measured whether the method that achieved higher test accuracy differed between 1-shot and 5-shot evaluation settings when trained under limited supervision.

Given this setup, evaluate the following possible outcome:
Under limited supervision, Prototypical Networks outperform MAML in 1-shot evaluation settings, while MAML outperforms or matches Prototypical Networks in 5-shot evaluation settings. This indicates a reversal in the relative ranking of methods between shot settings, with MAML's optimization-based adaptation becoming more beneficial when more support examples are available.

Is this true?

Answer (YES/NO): NO